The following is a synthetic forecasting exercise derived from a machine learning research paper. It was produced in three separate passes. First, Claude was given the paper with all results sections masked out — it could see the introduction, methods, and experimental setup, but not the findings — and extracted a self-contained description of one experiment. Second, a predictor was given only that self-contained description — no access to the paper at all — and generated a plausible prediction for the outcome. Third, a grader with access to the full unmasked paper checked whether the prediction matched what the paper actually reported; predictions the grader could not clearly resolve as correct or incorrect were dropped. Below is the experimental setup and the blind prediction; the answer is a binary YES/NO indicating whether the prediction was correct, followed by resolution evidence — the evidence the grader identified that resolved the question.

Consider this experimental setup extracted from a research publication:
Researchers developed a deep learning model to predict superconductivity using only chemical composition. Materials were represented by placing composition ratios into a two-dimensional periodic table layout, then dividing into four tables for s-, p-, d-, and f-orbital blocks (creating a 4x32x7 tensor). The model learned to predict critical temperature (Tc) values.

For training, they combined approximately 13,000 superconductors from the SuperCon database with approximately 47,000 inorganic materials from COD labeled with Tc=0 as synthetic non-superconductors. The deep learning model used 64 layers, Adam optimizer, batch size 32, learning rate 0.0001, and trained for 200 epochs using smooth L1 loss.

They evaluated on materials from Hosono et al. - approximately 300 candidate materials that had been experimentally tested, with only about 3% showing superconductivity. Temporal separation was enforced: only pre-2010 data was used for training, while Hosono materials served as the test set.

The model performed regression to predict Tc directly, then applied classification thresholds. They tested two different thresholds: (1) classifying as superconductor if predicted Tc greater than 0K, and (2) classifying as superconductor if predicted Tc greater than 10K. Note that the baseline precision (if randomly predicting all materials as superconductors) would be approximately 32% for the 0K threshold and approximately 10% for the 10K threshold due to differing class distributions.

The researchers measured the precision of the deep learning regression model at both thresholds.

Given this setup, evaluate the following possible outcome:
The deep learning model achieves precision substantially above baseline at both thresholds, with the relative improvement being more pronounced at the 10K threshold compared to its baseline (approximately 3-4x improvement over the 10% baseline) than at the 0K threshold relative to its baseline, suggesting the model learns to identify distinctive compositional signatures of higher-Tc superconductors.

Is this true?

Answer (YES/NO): NO